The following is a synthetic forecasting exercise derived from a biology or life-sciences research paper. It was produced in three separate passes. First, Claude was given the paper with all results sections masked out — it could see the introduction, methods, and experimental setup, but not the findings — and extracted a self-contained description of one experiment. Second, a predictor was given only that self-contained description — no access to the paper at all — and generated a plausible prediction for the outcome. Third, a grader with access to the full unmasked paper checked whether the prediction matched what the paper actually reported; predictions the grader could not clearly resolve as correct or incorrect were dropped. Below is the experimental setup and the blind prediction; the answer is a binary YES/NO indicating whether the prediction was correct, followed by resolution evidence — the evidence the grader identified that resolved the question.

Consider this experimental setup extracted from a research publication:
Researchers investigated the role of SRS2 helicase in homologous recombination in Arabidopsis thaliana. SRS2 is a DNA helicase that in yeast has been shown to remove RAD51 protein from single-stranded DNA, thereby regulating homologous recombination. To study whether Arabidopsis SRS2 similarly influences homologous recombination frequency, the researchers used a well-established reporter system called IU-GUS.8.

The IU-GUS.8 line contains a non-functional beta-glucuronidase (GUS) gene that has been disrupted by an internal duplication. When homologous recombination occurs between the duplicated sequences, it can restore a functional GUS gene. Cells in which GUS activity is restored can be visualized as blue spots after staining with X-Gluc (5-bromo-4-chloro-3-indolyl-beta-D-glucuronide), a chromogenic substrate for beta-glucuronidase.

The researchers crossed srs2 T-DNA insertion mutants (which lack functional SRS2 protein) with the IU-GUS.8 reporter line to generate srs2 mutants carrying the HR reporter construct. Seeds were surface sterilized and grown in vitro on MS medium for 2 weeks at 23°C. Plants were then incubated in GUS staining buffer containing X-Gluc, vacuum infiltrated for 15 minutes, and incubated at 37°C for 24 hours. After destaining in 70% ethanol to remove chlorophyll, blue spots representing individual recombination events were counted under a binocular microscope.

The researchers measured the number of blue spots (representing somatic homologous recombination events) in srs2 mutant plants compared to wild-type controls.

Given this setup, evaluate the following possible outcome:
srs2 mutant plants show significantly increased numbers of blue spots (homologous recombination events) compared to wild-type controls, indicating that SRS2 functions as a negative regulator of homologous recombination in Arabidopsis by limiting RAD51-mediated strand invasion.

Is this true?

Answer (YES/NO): NO